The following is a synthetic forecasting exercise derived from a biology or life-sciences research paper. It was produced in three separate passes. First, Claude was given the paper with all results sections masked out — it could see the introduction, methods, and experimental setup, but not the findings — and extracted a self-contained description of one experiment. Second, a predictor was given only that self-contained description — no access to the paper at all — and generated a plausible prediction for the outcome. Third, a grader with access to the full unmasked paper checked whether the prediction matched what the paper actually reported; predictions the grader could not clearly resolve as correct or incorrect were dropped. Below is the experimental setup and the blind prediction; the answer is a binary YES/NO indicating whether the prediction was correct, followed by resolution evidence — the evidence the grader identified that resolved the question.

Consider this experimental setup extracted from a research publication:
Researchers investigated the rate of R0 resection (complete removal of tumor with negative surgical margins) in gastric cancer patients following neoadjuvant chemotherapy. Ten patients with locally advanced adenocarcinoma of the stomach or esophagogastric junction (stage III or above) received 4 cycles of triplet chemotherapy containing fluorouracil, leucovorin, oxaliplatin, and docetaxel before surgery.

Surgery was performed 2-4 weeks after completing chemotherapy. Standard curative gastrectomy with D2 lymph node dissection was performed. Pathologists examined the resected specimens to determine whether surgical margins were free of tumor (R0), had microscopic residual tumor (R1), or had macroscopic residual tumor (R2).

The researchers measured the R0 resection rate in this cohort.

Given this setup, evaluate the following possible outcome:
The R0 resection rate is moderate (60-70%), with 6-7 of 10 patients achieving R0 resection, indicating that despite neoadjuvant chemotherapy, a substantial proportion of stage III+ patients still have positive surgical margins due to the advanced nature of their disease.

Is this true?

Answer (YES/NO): NO